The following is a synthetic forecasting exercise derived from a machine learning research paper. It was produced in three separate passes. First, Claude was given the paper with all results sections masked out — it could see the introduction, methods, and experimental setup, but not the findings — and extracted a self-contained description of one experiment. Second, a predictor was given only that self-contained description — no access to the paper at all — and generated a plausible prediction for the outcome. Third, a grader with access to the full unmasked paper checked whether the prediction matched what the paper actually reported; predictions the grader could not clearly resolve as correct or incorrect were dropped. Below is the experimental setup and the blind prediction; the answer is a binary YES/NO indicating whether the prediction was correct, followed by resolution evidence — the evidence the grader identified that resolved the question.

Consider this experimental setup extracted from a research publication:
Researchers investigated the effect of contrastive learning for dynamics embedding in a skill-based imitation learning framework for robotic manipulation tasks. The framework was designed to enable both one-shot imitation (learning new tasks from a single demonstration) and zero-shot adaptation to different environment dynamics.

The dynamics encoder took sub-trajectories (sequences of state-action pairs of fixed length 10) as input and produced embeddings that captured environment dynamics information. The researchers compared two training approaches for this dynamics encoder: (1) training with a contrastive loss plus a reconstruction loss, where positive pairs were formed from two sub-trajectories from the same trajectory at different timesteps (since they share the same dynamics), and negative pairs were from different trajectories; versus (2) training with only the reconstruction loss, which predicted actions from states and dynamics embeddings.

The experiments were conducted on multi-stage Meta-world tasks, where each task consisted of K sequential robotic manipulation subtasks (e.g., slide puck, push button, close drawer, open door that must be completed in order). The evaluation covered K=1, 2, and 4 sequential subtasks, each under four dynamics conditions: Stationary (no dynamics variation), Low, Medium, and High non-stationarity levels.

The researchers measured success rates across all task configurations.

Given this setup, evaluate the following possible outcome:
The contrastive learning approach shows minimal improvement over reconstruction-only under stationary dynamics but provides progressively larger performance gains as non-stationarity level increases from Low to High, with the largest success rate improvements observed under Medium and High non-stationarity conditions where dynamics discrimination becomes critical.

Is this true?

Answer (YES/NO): NO